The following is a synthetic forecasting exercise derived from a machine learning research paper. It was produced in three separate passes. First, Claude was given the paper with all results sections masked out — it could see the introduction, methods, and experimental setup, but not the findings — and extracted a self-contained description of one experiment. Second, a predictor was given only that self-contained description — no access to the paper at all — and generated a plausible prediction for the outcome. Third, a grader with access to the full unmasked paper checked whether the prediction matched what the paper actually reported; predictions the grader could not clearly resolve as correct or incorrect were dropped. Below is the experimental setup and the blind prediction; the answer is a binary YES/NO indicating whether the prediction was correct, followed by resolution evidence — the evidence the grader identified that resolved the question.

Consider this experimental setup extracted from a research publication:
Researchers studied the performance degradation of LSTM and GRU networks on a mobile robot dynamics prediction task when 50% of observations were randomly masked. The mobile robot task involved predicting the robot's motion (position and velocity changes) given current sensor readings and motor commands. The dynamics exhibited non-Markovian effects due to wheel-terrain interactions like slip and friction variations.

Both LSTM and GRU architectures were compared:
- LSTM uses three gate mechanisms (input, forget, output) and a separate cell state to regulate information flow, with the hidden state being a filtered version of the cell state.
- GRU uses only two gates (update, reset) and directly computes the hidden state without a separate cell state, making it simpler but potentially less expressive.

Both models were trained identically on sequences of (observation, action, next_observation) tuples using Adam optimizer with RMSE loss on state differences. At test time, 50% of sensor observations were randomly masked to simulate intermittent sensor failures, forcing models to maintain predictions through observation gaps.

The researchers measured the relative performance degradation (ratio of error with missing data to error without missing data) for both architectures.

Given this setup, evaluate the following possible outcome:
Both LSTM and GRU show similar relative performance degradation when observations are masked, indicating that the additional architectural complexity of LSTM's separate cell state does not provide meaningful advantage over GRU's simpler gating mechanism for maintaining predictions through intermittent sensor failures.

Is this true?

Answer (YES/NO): YES